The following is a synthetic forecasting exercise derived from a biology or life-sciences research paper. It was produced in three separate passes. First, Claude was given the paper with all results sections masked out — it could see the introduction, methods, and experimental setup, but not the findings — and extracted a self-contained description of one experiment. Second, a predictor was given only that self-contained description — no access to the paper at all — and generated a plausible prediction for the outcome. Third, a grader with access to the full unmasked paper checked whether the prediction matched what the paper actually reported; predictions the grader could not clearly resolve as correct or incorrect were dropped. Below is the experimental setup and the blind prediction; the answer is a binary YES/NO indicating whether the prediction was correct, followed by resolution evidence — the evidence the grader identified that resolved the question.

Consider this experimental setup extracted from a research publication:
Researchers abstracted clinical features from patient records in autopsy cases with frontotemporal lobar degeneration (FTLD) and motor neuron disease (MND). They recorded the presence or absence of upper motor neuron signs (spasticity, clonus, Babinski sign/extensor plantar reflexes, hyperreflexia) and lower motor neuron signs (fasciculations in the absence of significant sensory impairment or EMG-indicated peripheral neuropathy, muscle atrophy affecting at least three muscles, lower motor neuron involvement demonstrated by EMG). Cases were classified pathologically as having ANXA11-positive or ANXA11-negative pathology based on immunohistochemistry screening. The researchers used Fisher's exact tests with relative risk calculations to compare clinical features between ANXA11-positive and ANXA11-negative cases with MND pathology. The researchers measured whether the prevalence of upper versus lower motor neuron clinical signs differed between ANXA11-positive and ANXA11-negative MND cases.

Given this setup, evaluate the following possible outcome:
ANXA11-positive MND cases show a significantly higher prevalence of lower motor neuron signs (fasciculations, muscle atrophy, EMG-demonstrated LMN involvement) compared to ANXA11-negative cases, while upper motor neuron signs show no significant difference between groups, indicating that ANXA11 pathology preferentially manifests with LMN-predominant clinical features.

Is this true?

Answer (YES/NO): NO